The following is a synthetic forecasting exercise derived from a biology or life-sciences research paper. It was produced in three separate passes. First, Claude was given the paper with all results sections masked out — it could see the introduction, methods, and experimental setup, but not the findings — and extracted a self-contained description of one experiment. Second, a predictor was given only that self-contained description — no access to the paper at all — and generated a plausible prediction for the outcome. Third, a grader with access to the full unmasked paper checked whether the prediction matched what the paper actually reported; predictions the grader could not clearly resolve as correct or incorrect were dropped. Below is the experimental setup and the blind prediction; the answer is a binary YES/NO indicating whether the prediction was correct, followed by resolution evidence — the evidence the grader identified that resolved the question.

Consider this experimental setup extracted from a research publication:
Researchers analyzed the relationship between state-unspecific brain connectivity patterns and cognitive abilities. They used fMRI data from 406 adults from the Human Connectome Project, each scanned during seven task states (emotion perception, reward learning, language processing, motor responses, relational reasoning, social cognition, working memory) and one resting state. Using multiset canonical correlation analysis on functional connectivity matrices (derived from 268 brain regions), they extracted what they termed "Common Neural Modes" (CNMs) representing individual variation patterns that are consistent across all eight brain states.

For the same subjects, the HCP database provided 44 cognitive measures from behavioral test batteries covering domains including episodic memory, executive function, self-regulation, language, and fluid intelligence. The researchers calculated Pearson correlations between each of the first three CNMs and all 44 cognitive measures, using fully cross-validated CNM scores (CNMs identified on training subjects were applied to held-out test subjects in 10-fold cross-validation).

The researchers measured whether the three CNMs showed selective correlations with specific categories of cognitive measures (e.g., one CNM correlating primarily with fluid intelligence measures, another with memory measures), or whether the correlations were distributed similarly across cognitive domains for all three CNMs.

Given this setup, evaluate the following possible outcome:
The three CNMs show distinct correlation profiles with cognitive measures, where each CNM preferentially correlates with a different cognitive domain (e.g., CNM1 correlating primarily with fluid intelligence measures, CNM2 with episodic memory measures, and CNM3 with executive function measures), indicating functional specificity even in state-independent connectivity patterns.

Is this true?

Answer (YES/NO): NO